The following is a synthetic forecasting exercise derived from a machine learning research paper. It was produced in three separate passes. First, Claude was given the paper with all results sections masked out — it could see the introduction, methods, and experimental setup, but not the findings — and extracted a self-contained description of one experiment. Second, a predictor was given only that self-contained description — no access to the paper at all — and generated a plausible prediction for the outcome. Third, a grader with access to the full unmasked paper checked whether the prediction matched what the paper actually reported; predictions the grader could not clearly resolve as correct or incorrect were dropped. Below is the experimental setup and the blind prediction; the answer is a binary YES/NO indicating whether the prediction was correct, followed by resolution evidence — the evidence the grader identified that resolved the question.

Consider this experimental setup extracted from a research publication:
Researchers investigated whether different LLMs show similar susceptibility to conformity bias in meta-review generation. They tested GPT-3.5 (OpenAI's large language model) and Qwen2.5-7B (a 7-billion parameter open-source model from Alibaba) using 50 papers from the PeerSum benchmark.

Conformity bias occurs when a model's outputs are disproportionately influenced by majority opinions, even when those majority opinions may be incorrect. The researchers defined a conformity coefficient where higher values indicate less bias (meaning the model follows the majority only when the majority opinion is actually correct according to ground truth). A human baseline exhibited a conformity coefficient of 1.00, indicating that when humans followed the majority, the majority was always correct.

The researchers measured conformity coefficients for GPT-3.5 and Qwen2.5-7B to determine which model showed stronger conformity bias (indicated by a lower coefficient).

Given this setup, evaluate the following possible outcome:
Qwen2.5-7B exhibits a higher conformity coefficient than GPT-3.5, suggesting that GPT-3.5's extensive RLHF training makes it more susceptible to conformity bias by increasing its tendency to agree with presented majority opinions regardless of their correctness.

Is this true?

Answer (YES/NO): YES